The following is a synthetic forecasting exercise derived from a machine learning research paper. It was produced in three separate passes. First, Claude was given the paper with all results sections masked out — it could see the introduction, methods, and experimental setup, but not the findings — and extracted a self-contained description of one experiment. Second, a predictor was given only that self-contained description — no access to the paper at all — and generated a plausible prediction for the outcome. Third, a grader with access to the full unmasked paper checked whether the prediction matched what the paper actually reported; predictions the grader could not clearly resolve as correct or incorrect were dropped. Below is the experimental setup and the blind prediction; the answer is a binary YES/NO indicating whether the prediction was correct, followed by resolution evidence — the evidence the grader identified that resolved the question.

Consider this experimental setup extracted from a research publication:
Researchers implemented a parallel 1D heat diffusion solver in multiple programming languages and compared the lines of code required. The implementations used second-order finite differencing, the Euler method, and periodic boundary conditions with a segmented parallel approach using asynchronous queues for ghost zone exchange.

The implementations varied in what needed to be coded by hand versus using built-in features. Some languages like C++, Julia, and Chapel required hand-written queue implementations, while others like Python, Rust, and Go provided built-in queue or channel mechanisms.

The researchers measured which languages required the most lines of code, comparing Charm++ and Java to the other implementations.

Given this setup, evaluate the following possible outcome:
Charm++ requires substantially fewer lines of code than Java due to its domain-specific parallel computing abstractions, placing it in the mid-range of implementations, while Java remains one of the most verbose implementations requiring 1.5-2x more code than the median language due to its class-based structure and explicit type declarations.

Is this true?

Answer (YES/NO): NO